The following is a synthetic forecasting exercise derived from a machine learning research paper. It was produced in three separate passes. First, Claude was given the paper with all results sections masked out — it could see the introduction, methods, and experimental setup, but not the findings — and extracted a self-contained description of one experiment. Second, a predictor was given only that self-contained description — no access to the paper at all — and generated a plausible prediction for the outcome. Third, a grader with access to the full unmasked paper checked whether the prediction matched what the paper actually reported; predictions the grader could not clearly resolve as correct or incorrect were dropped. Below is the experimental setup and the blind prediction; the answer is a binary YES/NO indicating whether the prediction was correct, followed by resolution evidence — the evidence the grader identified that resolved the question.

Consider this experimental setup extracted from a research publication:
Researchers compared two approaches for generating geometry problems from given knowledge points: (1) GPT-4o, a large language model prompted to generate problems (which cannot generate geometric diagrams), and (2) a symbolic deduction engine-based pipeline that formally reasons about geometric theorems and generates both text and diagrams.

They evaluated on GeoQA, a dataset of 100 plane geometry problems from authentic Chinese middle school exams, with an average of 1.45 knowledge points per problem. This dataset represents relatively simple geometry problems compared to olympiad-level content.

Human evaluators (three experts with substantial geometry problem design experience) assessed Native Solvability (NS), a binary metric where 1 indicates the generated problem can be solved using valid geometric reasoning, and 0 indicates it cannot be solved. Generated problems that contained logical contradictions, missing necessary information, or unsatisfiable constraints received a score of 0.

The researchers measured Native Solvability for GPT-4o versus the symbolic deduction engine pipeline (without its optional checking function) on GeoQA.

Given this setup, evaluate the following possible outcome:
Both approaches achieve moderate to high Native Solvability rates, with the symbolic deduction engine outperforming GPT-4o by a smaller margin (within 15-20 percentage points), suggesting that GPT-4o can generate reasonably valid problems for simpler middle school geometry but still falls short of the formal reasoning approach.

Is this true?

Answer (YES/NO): NO